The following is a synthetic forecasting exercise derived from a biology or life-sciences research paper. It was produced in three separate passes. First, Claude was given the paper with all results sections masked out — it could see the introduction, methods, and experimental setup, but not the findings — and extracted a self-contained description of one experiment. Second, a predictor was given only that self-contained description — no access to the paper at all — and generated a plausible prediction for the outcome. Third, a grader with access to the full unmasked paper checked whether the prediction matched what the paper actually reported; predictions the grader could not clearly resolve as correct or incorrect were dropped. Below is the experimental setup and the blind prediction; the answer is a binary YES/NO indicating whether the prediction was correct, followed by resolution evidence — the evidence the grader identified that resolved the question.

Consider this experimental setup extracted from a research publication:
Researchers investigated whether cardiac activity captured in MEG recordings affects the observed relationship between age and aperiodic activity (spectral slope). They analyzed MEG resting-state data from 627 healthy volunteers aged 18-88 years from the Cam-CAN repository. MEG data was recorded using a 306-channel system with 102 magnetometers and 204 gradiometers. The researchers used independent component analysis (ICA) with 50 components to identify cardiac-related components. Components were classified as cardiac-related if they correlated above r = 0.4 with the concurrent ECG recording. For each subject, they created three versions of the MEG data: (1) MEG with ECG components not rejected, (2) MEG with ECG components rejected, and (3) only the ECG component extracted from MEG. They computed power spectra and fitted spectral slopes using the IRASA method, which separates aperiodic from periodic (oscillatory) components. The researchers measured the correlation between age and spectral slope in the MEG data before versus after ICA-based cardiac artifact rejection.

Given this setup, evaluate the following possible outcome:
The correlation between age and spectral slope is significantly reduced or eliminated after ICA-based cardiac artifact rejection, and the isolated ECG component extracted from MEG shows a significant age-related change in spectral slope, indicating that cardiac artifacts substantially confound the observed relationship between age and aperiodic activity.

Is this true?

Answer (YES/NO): YES